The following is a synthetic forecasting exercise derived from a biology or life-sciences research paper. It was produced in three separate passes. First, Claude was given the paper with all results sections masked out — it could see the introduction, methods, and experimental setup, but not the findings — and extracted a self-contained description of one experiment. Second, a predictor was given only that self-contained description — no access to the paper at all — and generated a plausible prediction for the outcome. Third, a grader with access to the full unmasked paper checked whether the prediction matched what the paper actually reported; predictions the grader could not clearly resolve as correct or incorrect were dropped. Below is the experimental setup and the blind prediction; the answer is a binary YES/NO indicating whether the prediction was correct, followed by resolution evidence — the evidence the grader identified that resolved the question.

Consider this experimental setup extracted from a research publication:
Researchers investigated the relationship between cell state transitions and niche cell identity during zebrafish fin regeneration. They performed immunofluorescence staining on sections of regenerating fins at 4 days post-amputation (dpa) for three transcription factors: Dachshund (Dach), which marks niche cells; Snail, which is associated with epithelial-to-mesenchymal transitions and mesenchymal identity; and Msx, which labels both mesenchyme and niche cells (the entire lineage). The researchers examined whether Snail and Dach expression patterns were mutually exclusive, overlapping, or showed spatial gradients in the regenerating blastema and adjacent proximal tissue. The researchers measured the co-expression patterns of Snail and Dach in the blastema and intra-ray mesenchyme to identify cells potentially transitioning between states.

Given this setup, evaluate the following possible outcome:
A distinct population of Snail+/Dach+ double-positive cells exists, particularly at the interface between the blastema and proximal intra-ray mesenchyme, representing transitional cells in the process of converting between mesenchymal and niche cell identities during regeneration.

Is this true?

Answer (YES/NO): YES